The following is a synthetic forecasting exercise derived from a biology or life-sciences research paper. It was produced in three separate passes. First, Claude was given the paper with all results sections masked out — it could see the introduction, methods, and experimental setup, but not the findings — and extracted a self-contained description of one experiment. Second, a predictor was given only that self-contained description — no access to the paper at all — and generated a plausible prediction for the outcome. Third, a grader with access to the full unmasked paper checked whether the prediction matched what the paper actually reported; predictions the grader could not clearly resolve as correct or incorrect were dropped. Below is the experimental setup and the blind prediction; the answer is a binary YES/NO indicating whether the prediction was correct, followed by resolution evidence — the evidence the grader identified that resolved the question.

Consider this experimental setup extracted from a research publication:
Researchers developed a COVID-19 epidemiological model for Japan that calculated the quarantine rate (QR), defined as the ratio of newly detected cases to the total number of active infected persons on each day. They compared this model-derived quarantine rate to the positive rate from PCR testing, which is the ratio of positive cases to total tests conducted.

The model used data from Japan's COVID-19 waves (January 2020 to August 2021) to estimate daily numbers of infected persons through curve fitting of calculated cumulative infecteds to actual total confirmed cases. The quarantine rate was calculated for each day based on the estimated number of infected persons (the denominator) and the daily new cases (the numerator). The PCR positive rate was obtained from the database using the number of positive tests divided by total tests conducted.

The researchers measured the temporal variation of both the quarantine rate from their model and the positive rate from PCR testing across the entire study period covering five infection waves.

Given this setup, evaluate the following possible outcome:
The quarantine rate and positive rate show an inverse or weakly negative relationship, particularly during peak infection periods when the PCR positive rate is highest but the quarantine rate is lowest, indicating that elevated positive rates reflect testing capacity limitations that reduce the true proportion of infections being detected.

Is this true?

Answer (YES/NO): NO